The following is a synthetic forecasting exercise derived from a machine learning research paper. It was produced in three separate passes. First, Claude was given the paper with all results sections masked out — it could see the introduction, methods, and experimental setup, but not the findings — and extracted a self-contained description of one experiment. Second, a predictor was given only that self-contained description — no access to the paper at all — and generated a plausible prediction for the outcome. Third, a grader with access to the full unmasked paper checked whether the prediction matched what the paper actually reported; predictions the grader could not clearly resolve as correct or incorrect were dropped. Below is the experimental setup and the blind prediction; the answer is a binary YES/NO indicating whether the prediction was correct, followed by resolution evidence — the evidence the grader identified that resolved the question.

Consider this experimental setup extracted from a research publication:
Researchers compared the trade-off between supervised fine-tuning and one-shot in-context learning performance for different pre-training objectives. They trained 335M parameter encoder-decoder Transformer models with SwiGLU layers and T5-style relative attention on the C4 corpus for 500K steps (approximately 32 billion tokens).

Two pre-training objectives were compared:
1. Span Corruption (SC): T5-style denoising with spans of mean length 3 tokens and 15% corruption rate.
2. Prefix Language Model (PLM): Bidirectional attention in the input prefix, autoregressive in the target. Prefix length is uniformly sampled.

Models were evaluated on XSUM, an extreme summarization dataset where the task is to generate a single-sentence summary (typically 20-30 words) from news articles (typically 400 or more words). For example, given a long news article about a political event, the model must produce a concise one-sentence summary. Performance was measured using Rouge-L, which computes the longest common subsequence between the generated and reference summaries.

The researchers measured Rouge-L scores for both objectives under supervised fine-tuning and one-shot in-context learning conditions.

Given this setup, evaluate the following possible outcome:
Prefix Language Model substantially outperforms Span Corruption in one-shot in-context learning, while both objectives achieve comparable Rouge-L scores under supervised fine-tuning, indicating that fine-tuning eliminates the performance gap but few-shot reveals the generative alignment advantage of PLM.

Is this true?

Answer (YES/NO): NO